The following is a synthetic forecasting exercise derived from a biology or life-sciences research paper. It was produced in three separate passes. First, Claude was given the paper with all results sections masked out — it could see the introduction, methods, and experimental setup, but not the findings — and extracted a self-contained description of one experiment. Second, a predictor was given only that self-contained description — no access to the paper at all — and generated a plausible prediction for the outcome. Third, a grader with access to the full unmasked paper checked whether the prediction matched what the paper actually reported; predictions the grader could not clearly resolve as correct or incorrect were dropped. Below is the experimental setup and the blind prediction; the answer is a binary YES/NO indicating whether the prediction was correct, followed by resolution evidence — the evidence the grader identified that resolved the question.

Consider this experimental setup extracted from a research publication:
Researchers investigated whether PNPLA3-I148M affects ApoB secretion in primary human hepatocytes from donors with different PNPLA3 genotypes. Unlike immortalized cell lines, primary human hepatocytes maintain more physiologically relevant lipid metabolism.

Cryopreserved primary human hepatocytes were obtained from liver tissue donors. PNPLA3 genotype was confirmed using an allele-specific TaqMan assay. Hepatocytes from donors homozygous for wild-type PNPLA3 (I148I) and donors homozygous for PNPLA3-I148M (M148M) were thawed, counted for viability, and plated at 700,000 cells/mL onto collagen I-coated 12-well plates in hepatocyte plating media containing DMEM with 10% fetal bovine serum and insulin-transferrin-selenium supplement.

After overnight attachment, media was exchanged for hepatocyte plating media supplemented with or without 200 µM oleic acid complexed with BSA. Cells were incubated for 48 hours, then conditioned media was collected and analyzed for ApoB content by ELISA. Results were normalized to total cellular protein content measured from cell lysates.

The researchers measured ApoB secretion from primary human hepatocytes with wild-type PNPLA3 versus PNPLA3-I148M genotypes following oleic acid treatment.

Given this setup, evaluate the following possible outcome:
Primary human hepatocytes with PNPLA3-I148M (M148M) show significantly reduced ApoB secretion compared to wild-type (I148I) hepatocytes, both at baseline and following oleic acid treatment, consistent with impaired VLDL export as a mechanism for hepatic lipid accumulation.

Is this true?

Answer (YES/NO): YES